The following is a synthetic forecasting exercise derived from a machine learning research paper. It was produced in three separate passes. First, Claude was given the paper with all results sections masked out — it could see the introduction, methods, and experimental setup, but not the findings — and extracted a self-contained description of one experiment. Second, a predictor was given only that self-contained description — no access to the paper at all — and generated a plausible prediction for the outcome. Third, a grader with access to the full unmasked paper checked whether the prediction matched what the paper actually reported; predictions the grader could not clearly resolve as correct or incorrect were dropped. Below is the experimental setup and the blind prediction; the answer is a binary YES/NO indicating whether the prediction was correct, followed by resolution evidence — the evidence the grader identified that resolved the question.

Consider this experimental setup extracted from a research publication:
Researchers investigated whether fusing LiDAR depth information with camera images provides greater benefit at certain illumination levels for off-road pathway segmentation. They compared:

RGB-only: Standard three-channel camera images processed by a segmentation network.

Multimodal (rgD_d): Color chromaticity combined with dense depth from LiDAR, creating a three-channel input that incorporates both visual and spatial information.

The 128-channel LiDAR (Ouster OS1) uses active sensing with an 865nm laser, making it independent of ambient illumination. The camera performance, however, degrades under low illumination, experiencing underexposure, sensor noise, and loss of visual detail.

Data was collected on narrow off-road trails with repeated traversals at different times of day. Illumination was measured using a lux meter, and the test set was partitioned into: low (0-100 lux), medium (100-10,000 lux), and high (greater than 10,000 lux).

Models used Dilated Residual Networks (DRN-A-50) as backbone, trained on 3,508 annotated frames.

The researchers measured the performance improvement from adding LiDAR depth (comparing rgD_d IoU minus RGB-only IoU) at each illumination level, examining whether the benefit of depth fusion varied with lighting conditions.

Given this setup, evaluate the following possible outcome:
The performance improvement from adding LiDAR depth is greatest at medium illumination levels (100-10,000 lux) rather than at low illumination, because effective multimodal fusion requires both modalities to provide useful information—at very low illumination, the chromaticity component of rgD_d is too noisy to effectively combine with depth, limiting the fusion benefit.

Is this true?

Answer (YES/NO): NO